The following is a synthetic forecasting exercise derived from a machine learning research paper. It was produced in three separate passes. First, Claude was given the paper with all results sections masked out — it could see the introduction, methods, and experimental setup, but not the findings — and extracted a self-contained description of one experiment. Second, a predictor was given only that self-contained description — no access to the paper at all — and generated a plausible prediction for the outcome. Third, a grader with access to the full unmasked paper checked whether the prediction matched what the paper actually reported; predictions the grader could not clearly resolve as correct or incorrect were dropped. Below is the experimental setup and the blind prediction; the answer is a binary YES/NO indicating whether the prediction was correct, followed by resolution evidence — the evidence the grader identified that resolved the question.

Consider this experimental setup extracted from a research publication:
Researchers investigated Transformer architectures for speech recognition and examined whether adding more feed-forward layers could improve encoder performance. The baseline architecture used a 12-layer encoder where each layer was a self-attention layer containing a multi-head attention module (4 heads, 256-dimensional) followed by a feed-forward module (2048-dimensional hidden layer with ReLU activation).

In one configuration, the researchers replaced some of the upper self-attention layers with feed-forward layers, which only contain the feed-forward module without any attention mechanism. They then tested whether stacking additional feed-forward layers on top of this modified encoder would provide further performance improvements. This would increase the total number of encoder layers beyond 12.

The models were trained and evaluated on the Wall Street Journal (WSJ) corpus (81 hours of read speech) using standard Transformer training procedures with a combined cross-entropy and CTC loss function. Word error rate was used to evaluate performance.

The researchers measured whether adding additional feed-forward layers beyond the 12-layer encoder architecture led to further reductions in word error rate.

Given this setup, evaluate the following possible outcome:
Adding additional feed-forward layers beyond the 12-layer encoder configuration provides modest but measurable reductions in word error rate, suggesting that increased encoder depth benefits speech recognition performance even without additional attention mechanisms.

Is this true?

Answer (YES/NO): NO